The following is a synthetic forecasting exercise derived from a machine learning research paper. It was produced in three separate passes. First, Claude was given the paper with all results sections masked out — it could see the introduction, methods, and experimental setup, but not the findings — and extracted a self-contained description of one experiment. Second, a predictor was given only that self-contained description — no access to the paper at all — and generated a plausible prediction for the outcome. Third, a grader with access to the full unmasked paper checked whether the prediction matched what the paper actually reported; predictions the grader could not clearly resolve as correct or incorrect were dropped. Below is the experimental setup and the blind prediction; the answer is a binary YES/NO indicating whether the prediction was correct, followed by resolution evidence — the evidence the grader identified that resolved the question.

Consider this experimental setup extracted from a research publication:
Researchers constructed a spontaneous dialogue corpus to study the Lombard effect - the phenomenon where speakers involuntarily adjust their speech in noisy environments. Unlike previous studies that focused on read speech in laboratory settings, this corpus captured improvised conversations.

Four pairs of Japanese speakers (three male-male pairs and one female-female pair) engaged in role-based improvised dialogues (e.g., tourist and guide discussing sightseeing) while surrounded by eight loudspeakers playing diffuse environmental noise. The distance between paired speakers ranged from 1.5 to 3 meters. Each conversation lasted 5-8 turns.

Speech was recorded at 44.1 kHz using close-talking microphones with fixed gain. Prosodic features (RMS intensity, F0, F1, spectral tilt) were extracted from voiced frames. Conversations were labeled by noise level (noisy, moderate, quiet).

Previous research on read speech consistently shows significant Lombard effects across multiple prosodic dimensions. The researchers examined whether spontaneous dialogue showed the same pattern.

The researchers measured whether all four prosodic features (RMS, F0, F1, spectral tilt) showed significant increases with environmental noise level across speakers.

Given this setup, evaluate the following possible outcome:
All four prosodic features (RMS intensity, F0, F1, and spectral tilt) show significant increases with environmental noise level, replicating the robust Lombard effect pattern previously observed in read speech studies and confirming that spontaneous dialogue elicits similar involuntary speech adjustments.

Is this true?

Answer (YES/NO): NO